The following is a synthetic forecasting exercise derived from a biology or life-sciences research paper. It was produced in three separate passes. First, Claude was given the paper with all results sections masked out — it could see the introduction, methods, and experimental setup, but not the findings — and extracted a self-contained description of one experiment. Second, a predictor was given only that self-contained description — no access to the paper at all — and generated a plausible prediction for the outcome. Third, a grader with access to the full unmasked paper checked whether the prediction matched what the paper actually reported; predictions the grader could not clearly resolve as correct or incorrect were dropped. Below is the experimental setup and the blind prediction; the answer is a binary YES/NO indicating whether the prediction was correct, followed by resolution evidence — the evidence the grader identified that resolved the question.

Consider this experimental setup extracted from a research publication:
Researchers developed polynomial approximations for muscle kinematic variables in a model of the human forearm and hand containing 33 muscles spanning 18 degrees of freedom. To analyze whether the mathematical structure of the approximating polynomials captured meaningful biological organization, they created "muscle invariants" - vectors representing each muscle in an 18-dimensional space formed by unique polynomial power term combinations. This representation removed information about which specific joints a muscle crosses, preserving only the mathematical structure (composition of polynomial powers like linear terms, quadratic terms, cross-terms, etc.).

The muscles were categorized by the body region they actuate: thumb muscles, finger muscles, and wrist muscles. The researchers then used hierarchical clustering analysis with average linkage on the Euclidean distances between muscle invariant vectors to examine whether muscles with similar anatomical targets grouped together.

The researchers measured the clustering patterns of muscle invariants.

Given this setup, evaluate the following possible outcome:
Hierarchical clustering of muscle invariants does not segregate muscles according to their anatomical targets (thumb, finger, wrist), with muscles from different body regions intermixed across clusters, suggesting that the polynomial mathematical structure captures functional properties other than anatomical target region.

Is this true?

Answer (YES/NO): NO